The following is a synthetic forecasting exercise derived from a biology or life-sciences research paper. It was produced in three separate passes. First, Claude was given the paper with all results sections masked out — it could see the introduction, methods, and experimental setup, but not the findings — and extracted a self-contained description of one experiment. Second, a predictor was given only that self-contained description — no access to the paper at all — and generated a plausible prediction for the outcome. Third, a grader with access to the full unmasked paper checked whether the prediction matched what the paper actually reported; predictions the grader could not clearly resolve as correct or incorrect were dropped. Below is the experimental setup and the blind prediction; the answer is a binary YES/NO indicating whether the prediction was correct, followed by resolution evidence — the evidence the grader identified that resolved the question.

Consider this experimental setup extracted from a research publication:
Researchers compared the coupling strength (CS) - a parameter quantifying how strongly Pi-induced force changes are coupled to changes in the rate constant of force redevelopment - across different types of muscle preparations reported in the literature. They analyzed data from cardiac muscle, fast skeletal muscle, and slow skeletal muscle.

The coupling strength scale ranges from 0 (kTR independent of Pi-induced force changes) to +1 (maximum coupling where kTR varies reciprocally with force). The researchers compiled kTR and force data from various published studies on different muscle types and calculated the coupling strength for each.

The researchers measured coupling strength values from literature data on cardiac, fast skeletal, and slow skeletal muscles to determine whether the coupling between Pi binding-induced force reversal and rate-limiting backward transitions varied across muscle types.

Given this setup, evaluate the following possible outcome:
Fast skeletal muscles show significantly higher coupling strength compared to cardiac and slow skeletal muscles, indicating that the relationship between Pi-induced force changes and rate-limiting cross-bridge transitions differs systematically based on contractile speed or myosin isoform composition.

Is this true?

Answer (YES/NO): NO